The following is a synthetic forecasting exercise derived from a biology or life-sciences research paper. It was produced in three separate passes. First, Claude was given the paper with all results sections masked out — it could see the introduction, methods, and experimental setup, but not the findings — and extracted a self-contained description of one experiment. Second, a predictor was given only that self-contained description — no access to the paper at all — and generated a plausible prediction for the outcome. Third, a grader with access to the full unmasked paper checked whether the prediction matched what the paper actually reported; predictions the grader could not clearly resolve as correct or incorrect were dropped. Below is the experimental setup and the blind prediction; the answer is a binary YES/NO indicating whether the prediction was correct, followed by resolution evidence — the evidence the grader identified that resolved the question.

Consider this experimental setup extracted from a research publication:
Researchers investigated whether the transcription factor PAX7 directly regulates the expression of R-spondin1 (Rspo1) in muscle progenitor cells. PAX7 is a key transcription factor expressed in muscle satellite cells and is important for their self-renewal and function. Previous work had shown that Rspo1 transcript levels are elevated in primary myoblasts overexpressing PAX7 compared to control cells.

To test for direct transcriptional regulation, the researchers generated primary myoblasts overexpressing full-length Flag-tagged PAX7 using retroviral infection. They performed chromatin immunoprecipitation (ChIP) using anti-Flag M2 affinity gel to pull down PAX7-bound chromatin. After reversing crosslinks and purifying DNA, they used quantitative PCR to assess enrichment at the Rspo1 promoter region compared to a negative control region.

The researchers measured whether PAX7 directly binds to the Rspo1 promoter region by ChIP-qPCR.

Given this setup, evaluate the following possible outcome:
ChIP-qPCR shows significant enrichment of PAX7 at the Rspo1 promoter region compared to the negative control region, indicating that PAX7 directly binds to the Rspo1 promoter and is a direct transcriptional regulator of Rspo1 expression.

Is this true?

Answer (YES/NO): YES